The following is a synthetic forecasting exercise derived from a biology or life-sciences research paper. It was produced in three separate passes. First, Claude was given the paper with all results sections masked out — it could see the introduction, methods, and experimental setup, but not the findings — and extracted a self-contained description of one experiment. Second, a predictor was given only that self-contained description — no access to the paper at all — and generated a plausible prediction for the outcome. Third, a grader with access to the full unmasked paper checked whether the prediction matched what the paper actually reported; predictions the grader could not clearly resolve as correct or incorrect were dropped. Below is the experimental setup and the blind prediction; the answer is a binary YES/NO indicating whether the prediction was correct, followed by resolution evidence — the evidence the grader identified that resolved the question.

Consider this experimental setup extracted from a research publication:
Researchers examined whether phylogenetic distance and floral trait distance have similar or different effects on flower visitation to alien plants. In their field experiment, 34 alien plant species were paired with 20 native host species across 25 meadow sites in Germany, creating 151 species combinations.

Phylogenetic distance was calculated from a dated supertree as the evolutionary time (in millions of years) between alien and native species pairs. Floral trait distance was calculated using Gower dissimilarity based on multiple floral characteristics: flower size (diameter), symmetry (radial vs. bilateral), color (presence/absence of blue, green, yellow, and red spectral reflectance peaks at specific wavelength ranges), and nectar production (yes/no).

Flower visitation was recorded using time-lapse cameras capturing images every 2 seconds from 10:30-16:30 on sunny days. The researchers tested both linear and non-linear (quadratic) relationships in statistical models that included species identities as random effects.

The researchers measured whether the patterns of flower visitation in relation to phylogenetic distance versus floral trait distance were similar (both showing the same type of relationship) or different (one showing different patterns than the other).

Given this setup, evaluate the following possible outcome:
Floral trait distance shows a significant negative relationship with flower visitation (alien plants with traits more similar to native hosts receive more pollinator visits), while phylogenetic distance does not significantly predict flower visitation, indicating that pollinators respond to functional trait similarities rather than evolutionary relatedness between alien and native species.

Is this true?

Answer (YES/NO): NO